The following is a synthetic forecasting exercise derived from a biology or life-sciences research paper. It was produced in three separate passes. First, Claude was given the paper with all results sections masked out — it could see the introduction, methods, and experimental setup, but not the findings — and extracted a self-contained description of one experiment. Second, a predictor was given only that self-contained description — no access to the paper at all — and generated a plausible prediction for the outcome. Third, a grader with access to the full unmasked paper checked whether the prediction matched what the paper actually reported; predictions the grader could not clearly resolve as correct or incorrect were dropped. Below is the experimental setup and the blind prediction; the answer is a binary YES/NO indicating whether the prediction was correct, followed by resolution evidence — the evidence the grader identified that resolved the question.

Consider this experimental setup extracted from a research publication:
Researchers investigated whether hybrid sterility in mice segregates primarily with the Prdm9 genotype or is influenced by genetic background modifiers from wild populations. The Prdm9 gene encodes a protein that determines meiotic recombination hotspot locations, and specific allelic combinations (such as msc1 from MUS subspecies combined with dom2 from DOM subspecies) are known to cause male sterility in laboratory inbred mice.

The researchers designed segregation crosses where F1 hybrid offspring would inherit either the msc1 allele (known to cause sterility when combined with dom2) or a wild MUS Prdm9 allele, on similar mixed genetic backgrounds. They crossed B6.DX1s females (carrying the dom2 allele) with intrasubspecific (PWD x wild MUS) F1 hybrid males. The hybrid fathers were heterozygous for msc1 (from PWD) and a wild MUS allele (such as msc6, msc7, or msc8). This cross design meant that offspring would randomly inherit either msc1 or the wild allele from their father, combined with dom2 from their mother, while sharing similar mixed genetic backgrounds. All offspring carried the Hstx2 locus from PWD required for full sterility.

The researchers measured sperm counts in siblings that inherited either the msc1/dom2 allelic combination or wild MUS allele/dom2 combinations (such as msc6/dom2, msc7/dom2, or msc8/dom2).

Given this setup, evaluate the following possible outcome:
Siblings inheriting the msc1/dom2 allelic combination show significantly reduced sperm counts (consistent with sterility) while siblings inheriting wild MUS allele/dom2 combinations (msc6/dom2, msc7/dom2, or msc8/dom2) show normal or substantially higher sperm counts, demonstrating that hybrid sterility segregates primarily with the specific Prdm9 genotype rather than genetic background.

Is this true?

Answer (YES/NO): YES